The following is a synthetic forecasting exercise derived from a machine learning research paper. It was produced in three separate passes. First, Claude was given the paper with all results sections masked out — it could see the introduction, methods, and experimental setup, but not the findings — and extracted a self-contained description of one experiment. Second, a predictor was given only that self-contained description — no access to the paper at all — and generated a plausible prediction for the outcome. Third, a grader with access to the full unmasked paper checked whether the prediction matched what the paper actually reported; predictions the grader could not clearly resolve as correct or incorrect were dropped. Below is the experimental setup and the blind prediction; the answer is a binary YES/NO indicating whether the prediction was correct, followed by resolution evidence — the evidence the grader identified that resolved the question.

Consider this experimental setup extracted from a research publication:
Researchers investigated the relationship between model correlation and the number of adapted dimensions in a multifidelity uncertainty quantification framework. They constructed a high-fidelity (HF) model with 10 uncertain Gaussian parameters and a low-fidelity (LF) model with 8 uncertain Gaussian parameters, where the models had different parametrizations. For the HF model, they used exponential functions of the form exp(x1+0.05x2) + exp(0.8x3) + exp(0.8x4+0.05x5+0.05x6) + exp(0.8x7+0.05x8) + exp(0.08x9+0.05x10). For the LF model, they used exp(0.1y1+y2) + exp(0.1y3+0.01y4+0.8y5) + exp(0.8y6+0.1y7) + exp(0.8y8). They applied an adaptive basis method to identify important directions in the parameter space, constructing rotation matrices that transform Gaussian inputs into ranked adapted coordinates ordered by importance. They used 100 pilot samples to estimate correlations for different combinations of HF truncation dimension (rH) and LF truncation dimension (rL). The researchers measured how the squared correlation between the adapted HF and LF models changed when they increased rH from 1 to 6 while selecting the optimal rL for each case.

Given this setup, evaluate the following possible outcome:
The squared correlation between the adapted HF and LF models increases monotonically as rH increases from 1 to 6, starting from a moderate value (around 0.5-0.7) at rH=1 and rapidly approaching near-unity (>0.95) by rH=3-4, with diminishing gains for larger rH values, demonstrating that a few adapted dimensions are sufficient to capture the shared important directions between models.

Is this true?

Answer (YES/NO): NO